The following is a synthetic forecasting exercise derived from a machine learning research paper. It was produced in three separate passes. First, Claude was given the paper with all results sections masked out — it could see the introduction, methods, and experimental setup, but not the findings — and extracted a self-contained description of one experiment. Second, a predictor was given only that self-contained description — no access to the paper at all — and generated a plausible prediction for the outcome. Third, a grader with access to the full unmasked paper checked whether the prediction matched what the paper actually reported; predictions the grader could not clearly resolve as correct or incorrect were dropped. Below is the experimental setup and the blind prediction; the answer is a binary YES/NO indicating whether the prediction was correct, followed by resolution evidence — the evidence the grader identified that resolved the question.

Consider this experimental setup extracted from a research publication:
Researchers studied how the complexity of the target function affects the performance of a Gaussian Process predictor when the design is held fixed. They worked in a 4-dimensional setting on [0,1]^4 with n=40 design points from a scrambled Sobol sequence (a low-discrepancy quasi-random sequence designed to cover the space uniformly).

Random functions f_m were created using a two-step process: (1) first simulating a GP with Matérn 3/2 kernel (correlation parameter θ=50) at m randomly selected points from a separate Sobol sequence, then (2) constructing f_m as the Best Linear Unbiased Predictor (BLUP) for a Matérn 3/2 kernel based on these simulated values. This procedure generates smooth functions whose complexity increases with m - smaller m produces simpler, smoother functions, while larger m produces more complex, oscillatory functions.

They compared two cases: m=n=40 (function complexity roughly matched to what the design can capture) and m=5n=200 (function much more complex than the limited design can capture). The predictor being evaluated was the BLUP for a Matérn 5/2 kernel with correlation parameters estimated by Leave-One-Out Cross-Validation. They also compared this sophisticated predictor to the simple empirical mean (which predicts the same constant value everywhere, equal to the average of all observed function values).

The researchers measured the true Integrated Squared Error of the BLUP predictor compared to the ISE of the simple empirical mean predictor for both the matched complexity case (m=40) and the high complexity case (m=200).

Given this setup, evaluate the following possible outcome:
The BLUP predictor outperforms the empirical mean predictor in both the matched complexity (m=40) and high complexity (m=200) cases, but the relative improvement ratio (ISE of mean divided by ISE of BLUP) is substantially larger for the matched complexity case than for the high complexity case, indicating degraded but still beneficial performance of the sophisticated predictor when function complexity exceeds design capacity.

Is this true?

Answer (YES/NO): NO